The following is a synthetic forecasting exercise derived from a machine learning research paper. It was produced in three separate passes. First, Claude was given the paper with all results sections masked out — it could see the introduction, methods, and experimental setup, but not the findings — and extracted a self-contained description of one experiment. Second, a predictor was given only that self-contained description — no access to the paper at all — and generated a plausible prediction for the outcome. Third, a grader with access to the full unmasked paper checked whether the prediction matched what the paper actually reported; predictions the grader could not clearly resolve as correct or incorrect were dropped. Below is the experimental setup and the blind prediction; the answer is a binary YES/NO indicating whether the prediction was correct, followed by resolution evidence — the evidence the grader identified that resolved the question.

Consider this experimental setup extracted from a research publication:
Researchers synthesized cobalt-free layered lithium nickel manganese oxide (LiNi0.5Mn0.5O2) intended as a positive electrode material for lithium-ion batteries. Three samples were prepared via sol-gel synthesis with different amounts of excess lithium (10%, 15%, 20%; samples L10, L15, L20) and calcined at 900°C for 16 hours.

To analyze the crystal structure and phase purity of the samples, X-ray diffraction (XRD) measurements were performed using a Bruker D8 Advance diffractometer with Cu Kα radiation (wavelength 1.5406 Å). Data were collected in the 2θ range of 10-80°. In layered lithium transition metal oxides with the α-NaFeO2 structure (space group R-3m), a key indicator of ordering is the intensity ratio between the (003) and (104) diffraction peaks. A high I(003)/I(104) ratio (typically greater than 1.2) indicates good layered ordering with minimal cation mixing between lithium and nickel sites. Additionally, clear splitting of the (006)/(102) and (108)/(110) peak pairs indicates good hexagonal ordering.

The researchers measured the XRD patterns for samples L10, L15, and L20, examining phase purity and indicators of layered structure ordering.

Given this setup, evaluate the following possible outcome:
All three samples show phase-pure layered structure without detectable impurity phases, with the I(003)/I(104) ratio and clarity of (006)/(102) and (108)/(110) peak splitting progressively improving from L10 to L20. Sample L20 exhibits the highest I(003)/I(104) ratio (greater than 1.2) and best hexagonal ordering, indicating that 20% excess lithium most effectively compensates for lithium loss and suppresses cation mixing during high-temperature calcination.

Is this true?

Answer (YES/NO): NO